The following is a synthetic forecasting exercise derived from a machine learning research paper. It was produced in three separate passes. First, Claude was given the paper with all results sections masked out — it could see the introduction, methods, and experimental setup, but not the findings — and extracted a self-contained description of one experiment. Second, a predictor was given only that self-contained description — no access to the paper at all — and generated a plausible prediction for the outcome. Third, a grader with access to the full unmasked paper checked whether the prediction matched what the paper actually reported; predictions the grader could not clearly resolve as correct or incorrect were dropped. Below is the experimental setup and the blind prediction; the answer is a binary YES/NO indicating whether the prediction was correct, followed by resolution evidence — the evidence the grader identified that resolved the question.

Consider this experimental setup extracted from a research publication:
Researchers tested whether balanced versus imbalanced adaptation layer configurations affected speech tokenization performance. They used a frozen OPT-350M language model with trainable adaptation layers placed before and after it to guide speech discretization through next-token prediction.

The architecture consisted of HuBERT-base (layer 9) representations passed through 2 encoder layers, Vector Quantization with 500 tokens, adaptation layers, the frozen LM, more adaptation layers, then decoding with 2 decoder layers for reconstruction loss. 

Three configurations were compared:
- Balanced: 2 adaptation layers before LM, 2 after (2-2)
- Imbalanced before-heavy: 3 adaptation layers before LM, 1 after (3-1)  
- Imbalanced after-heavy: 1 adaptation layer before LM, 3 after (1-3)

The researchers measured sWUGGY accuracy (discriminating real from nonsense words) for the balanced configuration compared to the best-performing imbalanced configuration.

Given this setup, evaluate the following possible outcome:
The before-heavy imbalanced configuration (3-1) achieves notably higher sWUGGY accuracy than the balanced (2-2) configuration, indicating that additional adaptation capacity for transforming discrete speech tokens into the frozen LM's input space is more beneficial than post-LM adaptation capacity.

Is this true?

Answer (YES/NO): NO